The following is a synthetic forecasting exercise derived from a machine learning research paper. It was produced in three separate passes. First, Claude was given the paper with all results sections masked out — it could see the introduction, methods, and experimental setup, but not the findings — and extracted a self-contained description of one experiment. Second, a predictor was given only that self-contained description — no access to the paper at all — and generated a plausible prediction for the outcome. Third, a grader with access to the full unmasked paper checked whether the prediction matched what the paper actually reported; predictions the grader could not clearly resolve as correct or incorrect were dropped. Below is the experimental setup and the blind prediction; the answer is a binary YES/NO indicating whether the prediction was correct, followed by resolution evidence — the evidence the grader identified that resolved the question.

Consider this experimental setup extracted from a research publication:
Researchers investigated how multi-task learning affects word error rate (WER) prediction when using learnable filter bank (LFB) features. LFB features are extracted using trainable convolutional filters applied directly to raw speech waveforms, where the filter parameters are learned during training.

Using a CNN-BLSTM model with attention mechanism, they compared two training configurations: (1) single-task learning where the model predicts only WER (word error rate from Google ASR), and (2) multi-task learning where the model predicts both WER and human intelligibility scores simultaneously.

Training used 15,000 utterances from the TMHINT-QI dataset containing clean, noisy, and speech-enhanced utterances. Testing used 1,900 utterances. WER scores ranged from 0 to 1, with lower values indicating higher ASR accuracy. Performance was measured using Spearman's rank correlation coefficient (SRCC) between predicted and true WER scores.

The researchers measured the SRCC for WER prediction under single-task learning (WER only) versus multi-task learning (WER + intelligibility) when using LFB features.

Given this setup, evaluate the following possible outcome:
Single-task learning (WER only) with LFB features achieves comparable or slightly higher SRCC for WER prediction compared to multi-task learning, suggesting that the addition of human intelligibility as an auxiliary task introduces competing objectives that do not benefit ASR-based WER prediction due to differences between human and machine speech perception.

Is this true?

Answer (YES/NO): NO